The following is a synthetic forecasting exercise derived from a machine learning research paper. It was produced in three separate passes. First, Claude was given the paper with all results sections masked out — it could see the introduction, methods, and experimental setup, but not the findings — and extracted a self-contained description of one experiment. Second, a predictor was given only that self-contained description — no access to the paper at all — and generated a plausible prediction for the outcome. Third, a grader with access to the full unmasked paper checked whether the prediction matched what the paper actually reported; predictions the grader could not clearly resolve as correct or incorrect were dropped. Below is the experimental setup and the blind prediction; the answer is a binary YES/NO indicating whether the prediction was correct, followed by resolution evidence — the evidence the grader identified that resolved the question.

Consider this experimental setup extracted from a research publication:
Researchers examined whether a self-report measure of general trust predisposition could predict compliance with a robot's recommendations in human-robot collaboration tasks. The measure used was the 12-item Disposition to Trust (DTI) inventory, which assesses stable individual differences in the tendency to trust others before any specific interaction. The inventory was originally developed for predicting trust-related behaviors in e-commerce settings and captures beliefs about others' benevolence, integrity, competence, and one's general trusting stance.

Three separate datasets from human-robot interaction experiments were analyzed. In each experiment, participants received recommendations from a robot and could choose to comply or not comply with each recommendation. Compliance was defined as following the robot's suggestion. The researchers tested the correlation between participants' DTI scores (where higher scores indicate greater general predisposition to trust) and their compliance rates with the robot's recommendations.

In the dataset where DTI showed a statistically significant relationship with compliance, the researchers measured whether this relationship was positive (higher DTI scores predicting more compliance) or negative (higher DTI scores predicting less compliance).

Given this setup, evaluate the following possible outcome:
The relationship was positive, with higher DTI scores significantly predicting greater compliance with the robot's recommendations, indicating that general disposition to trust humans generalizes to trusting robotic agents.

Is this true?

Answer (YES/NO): NO